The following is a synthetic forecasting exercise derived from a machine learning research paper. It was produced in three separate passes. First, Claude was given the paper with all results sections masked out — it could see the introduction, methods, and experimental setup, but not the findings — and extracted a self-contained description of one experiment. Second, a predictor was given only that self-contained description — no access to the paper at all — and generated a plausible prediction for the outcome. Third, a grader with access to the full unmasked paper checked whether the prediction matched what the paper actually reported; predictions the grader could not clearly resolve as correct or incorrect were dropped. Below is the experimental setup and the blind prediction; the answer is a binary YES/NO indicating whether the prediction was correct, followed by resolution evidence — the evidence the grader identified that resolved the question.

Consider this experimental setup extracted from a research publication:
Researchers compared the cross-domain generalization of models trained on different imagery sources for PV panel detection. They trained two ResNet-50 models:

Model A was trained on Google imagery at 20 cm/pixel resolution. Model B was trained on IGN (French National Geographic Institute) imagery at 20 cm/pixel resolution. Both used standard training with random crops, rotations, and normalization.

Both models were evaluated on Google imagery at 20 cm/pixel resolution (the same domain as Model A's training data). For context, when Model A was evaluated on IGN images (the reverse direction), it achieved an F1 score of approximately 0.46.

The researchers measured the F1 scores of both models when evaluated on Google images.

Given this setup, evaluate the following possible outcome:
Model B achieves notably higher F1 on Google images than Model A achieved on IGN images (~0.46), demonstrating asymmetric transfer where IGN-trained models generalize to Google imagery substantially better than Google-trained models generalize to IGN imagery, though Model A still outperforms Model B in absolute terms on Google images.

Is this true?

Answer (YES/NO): YES